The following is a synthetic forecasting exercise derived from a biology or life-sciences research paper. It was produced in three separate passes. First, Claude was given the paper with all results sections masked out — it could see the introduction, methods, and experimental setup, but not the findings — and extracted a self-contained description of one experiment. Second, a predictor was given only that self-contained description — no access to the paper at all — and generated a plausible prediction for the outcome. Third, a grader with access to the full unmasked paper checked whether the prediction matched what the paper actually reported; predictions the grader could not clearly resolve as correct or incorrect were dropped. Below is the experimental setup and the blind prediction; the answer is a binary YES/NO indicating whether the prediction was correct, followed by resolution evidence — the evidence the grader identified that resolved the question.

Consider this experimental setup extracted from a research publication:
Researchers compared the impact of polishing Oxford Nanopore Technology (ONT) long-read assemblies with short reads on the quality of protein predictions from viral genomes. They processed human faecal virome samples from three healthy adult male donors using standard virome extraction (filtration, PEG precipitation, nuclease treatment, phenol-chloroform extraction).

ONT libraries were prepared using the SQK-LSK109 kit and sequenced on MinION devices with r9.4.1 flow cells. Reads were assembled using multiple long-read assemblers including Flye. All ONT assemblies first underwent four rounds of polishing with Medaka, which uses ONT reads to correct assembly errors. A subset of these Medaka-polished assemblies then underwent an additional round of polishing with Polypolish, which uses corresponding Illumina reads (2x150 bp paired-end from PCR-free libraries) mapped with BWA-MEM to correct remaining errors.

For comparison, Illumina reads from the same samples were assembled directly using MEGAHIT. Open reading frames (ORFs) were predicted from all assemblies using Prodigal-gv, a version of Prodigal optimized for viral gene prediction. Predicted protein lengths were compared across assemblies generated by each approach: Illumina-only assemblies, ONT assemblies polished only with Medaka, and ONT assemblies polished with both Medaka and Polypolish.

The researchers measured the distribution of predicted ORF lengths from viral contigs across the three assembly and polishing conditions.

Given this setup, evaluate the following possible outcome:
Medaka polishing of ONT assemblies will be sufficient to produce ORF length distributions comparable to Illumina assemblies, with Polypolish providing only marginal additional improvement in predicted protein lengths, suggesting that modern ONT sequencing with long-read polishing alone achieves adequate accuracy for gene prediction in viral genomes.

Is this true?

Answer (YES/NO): NO